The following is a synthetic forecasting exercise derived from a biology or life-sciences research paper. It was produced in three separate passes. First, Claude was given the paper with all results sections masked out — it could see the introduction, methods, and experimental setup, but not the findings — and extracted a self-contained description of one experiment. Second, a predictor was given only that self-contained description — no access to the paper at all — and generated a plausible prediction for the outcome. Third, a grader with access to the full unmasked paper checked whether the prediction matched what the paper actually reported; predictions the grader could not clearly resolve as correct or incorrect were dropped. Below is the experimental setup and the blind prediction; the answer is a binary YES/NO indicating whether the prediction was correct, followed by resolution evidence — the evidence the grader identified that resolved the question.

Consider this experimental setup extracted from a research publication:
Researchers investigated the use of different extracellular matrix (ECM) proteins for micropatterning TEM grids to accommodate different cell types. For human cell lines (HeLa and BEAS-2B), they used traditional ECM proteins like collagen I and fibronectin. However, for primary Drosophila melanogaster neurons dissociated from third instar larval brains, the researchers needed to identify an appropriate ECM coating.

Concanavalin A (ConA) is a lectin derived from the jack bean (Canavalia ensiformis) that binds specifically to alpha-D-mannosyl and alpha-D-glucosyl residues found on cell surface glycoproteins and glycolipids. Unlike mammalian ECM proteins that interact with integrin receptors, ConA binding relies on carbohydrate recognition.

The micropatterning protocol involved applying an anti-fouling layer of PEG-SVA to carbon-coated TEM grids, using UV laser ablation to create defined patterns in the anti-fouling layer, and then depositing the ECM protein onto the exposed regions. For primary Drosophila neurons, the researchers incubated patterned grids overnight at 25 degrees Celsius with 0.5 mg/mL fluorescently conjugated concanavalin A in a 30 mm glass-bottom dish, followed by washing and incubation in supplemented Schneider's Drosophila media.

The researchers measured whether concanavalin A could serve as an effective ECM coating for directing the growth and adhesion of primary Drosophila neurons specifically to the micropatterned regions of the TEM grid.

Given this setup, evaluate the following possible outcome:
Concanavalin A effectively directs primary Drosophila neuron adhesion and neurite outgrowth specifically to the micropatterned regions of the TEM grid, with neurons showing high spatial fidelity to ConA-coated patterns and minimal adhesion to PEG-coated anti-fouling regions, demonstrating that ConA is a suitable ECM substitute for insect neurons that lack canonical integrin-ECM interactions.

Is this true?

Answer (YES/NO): YES